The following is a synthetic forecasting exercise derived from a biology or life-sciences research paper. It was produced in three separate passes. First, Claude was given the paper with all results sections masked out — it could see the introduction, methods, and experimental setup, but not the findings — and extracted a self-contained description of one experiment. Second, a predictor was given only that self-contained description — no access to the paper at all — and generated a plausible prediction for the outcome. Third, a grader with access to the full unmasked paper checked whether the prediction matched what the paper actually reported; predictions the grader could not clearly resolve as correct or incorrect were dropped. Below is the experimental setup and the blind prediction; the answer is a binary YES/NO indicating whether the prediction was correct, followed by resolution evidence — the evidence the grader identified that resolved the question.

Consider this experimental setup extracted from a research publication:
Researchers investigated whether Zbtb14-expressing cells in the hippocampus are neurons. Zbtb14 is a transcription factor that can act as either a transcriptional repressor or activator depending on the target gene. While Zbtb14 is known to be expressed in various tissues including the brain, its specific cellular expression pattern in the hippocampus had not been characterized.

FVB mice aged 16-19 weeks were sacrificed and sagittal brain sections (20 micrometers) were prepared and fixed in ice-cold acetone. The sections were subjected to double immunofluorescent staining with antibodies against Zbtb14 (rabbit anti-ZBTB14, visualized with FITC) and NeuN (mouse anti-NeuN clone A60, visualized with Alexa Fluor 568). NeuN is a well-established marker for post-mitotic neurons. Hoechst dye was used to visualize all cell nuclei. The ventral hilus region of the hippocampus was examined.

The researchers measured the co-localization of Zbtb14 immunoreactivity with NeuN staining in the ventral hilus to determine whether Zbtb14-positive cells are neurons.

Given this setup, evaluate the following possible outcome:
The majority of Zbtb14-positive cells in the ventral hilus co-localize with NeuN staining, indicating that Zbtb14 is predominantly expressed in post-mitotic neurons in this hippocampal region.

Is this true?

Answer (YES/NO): YES